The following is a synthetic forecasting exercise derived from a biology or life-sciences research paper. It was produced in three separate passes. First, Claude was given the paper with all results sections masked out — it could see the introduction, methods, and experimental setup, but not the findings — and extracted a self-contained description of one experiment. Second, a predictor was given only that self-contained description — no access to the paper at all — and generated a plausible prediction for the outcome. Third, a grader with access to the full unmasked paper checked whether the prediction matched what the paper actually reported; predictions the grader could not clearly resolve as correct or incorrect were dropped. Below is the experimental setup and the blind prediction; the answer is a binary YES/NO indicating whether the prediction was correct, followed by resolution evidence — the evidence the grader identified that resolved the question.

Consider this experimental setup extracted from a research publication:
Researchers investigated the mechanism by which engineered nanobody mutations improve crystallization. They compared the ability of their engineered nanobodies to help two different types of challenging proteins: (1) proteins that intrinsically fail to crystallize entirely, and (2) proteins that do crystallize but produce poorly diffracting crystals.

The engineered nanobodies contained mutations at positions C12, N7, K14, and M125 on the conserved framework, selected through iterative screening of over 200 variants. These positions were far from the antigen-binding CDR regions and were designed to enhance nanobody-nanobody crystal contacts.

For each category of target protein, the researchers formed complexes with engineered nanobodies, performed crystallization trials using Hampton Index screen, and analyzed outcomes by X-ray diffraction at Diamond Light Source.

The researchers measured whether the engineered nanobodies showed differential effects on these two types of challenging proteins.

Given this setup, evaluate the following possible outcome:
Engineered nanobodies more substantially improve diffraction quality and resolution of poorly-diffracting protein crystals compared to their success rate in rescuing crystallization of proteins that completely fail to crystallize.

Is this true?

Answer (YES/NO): YES